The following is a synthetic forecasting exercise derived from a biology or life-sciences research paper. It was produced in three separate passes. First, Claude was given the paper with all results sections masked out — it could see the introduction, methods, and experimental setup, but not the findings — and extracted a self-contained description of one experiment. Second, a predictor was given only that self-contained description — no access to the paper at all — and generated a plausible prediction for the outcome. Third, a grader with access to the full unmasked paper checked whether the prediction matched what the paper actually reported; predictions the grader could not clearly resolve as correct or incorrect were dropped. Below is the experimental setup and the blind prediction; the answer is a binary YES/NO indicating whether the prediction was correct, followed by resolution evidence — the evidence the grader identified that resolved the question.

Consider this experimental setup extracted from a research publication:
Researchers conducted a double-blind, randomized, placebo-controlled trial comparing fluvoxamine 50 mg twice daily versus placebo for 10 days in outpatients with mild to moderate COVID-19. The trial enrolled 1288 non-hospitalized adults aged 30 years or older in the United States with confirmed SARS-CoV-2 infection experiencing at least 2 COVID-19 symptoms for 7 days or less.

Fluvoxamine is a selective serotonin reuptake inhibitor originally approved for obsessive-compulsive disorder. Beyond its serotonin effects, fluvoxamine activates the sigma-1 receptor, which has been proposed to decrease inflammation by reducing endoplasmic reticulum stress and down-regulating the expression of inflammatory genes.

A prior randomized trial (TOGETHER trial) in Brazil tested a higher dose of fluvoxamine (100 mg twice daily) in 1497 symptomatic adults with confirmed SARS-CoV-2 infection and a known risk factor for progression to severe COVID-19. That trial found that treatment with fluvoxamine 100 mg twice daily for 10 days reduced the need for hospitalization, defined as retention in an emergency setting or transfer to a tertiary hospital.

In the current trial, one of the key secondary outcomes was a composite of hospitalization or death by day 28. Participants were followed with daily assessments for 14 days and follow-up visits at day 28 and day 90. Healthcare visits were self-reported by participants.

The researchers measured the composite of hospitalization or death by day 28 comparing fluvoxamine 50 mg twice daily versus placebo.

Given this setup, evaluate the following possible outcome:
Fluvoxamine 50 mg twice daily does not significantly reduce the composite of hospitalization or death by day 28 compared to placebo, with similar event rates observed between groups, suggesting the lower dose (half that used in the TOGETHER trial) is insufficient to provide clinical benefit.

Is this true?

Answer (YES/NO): YES